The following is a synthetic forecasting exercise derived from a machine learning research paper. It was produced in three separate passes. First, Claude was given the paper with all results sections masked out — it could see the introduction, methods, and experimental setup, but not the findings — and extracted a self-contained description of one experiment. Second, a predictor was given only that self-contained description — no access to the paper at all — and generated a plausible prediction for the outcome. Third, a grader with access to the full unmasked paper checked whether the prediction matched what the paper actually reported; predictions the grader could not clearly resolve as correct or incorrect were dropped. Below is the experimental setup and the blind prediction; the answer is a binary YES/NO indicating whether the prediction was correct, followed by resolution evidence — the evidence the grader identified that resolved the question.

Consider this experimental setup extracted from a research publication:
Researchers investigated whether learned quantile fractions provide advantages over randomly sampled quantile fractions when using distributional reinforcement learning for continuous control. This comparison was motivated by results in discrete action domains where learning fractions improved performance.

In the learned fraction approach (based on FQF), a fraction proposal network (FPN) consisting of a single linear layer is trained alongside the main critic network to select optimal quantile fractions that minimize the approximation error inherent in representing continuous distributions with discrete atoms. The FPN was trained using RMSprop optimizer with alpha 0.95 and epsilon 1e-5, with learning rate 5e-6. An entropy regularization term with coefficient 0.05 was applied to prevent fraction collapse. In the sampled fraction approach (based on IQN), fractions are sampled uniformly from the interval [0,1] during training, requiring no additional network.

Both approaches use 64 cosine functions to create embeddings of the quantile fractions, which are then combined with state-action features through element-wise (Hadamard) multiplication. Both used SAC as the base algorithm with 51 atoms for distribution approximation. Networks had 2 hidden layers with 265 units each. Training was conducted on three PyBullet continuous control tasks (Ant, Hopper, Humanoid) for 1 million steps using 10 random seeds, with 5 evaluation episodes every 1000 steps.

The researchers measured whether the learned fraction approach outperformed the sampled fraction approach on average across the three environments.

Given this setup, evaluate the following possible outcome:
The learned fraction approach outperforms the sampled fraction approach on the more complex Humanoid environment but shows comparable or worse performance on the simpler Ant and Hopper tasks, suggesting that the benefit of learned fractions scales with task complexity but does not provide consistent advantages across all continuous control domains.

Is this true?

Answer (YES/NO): NO